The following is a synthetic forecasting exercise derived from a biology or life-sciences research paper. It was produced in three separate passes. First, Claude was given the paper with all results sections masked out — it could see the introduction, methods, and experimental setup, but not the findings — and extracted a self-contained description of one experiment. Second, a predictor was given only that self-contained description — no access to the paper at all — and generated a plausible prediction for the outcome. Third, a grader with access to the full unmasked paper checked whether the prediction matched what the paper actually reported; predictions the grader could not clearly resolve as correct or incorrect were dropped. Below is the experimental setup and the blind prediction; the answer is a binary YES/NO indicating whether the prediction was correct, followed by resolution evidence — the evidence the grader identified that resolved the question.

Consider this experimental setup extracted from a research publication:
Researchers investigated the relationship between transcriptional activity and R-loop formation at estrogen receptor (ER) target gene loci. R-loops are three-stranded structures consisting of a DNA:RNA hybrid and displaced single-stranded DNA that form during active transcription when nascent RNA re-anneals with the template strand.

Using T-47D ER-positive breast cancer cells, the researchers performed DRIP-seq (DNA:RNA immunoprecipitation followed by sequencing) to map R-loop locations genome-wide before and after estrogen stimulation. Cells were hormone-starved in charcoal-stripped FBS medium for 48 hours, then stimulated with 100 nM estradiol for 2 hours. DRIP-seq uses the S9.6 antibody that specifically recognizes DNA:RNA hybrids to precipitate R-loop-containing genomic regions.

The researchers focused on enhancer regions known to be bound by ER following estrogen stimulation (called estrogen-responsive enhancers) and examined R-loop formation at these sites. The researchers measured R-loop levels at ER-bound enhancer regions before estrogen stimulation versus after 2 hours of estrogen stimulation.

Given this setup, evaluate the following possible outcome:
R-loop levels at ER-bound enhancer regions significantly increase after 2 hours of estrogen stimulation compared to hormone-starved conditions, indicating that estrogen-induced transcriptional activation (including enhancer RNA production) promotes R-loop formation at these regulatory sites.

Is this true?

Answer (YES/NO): YES